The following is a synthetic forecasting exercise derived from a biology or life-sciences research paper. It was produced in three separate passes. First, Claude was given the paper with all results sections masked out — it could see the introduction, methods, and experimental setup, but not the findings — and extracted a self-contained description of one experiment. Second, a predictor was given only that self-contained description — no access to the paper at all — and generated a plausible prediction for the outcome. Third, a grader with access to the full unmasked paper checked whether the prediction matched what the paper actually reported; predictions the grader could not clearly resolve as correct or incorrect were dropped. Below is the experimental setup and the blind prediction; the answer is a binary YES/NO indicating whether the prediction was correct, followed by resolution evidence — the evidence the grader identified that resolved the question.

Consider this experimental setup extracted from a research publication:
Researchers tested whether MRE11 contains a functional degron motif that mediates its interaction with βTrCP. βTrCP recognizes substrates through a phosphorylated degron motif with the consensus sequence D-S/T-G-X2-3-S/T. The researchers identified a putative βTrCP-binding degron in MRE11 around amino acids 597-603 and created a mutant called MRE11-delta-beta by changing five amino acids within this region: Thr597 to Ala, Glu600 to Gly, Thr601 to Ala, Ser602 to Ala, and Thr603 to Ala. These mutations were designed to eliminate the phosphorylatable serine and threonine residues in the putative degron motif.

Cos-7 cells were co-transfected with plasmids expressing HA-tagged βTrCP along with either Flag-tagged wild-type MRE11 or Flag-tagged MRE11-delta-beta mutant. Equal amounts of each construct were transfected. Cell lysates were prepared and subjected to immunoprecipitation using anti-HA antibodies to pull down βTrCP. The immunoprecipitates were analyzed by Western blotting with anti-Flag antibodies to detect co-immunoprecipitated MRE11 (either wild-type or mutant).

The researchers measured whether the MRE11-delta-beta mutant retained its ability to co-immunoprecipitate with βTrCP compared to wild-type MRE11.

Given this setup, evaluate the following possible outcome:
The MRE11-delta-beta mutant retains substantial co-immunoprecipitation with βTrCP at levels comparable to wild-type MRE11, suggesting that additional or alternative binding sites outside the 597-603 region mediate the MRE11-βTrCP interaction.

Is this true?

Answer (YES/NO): NO